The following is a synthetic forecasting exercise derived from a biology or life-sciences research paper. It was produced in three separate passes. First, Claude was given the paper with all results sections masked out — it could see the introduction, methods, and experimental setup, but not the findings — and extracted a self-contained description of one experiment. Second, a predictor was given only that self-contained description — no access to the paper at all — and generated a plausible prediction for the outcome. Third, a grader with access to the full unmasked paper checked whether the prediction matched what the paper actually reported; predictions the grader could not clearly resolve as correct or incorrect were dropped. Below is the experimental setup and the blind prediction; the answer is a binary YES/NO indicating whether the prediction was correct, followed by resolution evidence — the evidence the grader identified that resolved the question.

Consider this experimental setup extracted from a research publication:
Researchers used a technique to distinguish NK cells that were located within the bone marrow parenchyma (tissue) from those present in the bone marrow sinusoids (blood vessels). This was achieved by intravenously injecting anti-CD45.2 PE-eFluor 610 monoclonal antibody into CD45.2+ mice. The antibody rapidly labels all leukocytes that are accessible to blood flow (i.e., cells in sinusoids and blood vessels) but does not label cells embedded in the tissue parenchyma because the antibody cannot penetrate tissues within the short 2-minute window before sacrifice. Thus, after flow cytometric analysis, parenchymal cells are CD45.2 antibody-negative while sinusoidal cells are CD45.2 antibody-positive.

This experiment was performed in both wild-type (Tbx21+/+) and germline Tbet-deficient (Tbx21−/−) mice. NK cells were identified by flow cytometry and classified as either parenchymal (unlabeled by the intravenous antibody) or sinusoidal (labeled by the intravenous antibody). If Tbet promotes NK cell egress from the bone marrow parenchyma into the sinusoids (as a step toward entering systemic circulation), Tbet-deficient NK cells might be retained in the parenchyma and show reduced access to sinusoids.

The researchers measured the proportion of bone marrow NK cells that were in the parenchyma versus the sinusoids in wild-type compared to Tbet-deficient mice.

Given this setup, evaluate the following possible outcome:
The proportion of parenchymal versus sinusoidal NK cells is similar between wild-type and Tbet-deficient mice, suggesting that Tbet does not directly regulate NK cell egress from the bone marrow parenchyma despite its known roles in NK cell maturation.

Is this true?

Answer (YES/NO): NO